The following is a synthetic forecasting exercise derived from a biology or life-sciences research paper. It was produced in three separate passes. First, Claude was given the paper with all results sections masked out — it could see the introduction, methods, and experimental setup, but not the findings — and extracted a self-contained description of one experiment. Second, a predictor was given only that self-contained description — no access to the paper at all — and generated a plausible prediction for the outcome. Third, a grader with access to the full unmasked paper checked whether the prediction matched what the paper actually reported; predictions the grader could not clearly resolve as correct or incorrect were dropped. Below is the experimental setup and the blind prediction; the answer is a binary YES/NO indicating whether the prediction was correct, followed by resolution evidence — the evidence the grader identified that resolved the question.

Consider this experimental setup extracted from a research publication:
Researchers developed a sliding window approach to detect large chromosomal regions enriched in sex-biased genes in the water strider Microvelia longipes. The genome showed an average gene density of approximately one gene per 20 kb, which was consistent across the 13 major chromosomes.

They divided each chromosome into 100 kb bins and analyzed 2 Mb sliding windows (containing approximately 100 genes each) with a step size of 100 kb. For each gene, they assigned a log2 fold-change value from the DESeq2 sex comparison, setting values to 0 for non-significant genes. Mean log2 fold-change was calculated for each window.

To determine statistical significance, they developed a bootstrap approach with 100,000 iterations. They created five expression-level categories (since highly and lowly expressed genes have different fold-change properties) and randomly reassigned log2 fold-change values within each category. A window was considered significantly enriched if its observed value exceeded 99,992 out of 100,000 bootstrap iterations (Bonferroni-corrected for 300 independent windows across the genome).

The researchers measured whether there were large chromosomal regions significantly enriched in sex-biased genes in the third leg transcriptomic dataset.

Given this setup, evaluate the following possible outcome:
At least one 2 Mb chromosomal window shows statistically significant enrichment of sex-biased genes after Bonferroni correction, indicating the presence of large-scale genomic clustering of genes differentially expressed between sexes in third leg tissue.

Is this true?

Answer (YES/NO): YES